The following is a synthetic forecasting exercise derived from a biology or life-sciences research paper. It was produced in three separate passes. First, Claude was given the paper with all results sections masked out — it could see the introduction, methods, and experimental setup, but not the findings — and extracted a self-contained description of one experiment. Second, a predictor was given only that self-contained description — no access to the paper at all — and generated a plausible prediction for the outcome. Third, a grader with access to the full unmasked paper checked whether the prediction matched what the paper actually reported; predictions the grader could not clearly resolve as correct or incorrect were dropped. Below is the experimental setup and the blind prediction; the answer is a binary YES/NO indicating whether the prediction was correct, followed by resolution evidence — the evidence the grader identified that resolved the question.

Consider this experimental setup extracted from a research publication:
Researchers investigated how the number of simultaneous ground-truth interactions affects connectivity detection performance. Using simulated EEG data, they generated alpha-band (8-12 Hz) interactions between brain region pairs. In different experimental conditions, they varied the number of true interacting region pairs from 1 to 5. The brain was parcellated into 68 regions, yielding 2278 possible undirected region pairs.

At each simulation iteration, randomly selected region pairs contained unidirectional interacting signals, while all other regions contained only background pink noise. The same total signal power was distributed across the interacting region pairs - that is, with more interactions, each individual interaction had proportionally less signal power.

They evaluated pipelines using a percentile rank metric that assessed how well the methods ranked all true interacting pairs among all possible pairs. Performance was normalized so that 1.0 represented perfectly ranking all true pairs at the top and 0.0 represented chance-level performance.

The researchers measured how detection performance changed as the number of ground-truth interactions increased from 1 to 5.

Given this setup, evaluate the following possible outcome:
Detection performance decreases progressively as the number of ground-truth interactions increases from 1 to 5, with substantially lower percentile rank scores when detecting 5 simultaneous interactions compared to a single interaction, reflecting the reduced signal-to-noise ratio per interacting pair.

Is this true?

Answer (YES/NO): YES